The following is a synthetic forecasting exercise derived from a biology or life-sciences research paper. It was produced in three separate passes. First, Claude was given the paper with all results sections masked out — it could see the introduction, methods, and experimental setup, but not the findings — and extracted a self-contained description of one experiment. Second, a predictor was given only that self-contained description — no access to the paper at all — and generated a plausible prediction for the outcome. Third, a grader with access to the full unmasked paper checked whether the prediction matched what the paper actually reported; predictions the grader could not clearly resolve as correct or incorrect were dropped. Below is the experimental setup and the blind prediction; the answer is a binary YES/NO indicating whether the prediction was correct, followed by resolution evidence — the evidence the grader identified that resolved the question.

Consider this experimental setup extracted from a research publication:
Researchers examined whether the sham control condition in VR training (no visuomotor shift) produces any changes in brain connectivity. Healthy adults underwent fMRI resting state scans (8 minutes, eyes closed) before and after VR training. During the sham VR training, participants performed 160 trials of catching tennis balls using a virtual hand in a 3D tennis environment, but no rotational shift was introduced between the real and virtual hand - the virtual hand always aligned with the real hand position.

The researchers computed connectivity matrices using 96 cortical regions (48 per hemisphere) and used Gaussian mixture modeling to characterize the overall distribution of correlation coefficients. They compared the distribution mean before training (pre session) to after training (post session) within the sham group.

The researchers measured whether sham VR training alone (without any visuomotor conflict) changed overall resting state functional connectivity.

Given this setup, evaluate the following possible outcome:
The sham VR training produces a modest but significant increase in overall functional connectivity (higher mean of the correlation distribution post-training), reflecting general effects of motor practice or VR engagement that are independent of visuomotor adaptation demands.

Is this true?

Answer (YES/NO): NO